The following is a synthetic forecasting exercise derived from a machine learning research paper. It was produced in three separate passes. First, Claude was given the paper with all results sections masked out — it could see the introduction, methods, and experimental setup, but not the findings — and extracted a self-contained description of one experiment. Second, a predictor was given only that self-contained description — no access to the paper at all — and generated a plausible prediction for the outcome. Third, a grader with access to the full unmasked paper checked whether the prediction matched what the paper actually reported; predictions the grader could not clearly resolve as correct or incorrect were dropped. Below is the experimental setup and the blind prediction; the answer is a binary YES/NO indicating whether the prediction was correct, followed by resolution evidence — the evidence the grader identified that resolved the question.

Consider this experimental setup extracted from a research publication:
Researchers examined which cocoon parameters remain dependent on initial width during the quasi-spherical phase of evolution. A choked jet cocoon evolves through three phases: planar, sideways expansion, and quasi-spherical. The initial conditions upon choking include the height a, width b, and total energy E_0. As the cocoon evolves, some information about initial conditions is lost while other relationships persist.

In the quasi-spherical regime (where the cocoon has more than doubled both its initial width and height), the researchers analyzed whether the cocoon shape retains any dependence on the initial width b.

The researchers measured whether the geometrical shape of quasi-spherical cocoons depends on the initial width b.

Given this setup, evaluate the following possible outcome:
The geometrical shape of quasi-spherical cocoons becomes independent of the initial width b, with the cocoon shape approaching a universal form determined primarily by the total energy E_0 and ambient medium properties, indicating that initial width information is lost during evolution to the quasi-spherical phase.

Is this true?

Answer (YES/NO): YES